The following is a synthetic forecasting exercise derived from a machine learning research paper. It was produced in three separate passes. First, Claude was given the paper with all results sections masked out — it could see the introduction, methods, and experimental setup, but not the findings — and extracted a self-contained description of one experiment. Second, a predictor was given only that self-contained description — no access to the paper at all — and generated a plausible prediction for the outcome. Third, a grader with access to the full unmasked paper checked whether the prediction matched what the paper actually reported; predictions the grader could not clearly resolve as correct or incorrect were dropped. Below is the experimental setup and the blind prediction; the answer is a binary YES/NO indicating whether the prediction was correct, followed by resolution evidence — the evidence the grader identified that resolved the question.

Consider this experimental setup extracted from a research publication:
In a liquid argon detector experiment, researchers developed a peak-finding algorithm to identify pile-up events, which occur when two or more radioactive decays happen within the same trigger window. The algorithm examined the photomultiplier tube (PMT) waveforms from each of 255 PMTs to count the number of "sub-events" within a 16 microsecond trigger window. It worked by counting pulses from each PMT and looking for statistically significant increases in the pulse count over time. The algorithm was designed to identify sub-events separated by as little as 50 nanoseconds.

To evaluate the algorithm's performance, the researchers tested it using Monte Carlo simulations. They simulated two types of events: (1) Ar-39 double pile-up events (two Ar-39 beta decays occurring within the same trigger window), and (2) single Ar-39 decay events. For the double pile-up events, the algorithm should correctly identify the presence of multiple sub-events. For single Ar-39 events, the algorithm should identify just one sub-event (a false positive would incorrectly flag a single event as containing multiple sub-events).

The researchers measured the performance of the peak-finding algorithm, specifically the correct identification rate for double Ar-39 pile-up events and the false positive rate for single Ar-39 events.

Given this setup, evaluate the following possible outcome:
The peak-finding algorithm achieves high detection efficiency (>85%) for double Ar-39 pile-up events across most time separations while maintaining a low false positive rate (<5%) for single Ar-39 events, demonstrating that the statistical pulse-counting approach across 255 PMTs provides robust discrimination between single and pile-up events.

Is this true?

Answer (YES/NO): YES